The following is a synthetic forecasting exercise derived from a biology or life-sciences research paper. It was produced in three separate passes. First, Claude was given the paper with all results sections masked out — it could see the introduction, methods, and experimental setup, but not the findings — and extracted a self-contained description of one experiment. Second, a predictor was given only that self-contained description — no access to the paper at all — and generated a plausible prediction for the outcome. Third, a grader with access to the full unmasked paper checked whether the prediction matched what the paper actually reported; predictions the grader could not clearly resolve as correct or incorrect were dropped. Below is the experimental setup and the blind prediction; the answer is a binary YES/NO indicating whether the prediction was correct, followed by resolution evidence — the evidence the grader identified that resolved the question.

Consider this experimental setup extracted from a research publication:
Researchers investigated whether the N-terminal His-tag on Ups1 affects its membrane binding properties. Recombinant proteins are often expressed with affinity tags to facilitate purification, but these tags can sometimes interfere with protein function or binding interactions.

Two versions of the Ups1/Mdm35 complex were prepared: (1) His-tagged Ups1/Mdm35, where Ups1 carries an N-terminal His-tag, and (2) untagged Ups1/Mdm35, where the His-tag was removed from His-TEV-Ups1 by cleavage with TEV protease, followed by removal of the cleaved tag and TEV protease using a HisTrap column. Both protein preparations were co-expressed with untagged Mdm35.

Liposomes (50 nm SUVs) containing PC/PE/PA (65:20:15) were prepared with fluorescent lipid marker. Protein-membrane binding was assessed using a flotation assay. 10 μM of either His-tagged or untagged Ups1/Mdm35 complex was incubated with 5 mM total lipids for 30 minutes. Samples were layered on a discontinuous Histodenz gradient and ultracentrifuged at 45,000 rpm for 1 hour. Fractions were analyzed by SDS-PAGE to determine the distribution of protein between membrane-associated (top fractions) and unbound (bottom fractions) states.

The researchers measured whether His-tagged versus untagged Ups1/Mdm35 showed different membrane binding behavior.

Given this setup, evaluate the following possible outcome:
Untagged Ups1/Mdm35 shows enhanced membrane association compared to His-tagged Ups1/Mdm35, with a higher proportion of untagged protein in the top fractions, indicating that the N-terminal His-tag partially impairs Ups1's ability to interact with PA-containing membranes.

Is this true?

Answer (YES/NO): NO